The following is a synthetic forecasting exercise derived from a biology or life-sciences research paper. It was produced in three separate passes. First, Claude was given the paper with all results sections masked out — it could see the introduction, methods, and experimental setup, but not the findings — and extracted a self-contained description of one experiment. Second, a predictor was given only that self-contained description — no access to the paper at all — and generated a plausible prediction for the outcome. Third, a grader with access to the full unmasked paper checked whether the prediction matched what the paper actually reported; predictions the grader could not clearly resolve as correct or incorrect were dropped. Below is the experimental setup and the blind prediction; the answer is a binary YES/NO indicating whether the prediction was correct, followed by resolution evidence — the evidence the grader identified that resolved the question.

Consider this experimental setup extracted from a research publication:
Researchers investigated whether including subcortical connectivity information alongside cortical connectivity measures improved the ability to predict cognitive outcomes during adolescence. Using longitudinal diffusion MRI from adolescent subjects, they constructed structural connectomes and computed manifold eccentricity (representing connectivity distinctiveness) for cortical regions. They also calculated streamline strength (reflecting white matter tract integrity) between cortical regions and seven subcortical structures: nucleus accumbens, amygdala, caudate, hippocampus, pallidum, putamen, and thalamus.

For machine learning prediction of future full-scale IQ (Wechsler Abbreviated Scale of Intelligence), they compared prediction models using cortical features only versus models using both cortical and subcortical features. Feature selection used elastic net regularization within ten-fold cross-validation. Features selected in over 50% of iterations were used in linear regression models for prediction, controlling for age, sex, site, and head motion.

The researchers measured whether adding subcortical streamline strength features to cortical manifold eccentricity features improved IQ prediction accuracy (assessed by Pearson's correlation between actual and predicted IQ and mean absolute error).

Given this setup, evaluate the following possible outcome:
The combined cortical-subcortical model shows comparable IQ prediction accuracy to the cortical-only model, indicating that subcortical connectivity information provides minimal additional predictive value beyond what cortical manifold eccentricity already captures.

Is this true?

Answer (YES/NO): NO